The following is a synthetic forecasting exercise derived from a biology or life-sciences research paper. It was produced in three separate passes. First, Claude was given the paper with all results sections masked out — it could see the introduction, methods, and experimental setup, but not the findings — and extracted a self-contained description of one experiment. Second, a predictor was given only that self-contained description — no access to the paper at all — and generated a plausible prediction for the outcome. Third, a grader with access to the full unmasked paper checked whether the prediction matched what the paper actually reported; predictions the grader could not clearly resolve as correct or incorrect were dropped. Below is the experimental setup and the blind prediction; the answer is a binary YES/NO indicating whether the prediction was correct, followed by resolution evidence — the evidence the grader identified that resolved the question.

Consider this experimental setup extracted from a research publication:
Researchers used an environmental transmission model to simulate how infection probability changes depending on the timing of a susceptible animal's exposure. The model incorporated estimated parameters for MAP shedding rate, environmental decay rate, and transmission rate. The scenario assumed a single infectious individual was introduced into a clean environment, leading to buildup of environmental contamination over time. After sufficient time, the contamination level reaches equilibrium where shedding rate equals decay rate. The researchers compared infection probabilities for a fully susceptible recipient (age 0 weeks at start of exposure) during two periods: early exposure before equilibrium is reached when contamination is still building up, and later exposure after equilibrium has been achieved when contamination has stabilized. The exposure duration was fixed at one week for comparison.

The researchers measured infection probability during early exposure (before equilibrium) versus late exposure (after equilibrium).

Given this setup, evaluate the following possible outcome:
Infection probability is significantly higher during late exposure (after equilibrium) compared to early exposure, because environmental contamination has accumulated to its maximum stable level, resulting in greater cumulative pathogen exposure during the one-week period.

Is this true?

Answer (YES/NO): YES